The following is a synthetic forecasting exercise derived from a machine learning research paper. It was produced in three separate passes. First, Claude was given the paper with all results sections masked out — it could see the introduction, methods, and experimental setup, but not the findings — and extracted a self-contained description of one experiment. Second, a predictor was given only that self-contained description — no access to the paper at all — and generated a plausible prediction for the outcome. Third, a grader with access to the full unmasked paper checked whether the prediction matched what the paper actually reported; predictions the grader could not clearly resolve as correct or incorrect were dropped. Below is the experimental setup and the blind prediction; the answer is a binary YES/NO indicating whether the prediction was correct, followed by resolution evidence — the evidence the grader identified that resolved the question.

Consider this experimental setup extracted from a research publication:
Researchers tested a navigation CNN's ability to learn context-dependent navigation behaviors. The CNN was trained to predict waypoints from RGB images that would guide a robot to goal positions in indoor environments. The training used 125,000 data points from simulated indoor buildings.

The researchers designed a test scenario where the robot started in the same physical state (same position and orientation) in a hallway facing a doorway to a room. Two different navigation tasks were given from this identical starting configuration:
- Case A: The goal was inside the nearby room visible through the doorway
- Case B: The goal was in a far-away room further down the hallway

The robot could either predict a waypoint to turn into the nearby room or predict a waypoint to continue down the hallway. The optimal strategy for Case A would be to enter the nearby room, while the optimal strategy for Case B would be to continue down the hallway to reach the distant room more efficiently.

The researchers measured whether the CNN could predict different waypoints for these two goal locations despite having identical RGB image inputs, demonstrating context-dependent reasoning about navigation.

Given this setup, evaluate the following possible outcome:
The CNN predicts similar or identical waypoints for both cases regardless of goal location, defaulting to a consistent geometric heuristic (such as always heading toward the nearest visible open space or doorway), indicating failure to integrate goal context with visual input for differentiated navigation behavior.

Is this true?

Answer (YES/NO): NO